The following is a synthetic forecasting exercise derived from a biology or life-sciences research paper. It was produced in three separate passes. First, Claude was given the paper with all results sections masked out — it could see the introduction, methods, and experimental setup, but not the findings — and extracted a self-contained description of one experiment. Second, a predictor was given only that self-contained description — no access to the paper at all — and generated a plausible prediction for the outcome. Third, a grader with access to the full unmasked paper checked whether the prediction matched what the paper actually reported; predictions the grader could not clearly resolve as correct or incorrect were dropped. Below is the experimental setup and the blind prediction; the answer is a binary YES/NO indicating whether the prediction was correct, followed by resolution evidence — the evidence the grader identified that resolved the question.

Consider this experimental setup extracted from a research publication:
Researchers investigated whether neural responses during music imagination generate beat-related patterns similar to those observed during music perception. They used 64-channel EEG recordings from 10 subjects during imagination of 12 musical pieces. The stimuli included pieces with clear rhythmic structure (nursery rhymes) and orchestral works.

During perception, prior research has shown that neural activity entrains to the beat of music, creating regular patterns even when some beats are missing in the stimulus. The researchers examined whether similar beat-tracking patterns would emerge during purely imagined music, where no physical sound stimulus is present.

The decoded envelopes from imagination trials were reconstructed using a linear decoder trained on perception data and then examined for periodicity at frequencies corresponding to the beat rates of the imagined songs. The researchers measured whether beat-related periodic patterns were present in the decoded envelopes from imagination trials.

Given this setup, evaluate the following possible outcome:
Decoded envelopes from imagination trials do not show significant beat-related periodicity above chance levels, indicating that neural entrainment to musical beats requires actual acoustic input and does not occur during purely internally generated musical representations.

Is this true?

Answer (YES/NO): NO